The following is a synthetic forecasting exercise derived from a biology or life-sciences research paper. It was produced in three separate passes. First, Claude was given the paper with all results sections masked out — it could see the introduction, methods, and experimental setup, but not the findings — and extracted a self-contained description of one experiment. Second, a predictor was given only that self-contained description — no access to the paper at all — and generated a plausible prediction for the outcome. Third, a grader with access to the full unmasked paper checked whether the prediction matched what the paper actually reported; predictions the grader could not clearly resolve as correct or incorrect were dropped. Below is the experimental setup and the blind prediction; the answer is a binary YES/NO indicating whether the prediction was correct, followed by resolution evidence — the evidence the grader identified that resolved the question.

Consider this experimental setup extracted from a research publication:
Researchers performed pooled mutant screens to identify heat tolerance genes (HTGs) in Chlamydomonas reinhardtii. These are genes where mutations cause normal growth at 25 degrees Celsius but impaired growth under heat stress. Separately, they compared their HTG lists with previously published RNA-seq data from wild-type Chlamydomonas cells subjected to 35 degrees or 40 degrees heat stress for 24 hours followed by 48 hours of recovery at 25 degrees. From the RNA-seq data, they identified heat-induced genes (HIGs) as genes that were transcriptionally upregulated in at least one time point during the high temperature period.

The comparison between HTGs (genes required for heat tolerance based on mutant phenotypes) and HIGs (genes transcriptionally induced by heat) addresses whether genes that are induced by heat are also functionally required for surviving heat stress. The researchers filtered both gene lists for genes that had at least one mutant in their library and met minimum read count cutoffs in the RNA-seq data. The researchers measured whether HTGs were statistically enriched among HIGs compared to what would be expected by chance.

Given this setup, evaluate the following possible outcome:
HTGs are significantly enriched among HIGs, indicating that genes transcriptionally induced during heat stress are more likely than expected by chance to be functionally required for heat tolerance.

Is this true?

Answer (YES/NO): YES